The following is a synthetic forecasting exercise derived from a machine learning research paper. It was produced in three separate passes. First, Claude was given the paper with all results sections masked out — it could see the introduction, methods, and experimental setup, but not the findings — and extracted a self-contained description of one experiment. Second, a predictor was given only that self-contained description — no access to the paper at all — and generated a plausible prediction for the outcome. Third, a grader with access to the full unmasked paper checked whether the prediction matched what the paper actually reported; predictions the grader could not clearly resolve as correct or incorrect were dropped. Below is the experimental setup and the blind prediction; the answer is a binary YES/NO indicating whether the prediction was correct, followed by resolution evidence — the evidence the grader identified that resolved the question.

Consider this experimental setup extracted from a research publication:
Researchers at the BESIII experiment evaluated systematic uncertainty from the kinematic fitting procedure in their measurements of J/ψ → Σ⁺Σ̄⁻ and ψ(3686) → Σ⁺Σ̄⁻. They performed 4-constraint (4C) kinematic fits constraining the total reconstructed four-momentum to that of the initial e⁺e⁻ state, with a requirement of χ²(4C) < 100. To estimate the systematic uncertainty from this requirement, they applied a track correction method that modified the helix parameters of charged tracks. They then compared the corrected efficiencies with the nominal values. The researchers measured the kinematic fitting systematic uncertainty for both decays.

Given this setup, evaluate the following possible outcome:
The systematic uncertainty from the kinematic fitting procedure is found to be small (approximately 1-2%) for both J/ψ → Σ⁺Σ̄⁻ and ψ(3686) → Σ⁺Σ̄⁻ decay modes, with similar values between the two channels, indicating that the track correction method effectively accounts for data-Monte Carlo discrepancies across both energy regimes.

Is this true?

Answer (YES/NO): NO